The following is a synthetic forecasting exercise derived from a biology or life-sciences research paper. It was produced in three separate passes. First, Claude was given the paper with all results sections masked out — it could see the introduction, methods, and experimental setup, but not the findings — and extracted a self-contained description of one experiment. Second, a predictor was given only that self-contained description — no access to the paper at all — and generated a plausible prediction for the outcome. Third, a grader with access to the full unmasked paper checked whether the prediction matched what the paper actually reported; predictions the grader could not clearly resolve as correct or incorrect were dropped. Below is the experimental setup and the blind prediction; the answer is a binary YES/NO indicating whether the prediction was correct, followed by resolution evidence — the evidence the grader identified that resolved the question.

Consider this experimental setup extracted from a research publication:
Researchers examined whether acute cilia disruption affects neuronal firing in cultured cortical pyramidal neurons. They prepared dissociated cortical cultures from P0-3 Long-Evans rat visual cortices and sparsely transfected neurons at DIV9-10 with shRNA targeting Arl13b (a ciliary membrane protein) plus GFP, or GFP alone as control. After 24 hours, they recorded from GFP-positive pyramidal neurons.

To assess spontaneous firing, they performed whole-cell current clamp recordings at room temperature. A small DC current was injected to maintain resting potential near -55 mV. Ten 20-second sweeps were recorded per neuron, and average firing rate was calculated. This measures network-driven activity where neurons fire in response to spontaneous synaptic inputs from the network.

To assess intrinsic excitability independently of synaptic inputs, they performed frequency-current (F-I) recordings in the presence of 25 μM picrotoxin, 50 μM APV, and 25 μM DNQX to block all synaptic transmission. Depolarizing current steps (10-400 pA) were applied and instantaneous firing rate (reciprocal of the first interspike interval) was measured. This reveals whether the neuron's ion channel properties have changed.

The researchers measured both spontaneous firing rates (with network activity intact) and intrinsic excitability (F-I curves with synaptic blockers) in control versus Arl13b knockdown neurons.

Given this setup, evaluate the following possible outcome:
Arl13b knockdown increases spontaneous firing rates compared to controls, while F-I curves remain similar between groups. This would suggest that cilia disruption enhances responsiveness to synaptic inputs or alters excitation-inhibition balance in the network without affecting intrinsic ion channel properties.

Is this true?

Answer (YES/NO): YES